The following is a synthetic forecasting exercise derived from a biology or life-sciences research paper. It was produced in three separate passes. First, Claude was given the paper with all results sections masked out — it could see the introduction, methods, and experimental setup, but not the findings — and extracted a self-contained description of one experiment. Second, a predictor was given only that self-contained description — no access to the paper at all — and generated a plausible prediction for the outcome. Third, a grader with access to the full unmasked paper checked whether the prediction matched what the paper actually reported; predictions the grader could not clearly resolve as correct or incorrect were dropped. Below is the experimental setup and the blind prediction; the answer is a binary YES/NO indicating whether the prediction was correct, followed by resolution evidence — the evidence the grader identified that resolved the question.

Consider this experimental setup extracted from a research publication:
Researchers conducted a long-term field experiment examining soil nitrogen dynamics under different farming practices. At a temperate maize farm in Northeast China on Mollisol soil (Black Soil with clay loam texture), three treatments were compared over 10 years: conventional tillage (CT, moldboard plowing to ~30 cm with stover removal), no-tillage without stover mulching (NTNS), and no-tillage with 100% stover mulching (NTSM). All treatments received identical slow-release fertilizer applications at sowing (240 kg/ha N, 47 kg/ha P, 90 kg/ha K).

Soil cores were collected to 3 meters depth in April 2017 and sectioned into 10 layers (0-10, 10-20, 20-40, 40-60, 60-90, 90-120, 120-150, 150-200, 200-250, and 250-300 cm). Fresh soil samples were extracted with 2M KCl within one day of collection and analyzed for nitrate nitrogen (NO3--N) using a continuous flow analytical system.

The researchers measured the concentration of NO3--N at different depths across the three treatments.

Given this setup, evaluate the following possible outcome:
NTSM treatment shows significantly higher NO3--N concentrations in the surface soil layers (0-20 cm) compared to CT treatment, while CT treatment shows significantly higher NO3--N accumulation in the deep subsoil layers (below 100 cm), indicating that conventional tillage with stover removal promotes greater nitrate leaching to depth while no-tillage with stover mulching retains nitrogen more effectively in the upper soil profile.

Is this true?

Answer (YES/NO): NO